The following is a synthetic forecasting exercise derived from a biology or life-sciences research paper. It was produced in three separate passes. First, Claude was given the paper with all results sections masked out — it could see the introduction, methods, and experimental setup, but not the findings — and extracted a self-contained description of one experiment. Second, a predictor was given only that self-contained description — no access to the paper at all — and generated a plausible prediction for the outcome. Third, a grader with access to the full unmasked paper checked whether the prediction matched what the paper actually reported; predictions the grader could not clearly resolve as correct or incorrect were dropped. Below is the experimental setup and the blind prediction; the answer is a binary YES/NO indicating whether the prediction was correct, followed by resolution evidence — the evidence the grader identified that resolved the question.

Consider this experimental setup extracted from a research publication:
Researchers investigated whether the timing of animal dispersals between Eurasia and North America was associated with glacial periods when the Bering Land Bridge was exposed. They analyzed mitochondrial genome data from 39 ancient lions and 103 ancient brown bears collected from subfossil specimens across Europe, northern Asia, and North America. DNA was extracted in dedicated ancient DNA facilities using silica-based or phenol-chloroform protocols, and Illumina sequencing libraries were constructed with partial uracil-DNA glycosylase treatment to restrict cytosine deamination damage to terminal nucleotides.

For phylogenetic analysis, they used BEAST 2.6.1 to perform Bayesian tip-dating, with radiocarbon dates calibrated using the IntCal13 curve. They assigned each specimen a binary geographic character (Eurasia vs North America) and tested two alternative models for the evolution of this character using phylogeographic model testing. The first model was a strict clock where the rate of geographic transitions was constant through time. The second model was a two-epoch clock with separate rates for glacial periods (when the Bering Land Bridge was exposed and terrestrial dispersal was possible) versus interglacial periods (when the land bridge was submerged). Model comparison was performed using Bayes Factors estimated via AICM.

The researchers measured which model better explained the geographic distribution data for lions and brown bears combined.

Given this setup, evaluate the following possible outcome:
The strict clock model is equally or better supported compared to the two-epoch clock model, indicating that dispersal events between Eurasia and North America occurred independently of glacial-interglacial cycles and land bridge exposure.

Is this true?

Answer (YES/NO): NO